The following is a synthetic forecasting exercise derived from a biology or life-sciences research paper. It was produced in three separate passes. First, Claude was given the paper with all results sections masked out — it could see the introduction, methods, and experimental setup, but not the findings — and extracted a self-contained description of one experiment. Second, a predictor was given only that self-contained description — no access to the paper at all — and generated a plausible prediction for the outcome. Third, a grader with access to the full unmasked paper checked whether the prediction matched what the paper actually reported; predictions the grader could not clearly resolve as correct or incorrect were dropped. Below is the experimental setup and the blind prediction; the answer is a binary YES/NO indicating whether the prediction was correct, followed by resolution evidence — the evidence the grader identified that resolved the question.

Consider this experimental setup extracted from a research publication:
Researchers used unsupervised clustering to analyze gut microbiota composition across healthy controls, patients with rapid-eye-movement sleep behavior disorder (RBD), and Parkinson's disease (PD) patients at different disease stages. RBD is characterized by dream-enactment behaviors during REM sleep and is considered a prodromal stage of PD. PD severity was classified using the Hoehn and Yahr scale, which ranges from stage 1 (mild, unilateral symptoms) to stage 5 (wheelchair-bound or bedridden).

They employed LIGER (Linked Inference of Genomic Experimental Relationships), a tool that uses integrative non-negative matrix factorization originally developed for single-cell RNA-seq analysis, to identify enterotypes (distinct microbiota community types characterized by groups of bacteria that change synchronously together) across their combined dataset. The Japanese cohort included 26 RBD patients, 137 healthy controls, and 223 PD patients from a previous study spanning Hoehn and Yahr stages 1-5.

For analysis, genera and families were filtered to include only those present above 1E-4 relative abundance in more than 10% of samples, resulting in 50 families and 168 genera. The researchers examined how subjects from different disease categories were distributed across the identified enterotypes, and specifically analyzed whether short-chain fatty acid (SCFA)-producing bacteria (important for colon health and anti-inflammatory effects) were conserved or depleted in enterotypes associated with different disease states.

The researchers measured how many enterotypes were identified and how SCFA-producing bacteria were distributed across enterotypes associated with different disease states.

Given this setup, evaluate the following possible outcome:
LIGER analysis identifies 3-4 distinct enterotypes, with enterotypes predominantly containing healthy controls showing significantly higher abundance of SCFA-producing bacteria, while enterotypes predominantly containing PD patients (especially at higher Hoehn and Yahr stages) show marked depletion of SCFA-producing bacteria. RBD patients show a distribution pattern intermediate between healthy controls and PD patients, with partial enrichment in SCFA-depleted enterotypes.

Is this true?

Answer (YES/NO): NO